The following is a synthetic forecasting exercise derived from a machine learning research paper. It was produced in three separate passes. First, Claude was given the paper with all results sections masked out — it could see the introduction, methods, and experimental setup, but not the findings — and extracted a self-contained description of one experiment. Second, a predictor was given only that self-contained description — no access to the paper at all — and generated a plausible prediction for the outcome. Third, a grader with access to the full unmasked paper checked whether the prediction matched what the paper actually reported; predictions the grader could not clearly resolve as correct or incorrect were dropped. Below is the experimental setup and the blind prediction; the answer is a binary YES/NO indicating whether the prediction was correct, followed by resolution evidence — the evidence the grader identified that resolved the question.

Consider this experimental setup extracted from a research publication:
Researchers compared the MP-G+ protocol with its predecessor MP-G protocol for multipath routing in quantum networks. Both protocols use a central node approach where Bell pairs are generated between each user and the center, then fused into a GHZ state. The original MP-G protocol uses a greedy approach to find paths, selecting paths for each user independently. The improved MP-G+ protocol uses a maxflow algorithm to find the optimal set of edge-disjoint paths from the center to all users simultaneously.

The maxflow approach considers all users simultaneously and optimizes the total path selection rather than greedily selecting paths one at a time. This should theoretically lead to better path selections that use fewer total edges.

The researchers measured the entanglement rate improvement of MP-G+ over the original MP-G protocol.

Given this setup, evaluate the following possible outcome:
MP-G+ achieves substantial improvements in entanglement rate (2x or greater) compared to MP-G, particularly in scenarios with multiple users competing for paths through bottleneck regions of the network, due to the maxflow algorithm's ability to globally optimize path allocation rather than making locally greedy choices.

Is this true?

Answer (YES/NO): NO